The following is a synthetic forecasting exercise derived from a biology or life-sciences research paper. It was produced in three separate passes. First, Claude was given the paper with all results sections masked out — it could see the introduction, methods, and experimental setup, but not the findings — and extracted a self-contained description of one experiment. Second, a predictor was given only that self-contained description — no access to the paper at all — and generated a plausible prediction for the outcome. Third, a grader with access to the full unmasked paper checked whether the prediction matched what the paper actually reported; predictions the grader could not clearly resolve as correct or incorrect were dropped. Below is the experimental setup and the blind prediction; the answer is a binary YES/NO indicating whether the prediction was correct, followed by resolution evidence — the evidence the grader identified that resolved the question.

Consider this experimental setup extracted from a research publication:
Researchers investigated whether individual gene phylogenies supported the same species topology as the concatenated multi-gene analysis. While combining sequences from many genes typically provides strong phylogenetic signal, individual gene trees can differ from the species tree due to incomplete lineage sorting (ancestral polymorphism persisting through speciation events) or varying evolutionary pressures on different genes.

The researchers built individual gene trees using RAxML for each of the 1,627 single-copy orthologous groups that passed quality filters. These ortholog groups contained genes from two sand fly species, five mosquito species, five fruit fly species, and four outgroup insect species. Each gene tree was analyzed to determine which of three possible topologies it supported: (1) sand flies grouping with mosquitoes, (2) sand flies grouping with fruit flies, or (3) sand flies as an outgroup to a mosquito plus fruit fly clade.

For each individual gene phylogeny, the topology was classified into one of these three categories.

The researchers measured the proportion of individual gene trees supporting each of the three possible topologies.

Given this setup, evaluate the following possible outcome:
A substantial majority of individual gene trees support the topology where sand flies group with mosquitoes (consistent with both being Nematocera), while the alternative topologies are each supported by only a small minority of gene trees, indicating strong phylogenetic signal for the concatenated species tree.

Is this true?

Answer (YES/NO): NO